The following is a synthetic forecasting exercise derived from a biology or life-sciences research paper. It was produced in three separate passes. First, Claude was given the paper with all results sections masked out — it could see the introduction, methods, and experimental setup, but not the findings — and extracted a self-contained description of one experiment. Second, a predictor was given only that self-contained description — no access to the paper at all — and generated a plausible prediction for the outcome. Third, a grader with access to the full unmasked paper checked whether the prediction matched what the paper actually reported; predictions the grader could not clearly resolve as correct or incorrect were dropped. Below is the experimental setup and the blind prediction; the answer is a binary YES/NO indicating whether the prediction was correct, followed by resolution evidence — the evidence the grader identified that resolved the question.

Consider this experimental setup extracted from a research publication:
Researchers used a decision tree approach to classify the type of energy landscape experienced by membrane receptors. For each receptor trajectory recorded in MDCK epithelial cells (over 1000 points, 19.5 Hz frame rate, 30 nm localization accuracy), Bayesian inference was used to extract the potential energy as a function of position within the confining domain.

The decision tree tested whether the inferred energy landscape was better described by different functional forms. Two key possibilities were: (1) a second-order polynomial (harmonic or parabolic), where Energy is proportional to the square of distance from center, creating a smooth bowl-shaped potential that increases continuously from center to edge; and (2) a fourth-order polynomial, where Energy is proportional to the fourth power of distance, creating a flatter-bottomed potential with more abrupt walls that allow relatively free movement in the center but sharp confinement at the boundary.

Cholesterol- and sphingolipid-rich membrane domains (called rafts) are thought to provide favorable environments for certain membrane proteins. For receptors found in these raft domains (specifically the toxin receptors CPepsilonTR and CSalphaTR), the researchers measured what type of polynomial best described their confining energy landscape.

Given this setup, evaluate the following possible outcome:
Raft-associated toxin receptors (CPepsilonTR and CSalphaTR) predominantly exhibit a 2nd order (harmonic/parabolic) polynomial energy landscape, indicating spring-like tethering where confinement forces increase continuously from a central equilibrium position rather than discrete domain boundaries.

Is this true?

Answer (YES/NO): YES